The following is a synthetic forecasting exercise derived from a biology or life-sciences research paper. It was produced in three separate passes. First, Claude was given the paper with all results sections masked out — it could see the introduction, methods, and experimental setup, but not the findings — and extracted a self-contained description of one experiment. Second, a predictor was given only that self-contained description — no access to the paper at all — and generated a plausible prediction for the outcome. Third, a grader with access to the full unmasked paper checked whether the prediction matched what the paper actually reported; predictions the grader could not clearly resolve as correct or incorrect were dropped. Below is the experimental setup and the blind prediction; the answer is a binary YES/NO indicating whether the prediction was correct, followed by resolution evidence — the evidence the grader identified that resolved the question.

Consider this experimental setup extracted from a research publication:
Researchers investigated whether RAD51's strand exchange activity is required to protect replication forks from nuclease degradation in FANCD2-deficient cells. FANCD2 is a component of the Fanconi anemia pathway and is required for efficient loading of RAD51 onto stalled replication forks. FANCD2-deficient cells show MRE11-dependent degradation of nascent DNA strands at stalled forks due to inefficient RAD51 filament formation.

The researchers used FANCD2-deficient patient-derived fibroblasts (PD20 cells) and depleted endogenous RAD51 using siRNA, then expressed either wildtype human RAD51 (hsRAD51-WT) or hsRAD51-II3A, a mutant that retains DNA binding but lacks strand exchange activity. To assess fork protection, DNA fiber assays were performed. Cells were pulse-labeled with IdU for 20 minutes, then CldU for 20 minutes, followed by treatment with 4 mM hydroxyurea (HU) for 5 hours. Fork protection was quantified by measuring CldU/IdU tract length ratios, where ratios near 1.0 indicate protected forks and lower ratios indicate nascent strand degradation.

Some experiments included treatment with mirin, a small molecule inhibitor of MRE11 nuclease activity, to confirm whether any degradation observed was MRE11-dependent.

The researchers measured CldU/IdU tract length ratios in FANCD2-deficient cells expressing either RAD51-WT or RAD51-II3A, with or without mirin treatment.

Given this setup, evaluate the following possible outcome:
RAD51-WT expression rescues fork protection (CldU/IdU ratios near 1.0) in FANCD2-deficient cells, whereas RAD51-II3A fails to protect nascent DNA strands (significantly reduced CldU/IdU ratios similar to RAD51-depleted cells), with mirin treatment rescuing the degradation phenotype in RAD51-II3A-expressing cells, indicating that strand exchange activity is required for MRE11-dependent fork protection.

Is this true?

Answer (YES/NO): NO